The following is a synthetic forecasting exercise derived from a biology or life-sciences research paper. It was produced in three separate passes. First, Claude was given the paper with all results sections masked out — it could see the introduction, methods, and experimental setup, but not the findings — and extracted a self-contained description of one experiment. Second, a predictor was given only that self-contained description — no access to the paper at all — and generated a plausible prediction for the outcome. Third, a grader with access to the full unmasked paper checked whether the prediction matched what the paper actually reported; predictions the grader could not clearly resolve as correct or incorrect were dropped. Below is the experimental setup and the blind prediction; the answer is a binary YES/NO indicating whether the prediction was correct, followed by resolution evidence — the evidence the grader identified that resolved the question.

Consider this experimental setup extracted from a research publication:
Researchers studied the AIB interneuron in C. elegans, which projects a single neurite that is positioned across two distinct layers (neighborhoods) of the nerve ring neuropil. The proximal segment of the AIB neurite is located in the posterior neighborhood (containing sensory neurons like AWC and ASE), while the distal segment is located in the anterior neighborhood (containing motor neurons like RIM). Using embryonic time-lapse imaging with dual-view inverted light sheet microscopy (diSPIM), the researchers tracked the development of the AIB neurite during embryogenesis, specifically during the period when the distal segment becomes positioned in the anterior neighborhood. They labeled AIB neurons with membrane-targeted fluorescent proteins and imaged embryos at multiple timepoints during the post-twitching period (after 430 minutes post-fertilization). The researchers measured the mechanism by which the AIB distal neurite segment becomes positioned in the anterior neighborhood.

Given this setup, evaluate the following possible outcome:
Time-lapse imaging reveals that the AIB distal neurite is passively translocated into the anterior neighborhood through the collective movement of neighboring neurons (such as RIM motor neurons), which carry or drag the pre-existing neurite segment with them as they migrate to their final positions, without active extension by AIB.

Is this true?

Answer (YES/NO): NO